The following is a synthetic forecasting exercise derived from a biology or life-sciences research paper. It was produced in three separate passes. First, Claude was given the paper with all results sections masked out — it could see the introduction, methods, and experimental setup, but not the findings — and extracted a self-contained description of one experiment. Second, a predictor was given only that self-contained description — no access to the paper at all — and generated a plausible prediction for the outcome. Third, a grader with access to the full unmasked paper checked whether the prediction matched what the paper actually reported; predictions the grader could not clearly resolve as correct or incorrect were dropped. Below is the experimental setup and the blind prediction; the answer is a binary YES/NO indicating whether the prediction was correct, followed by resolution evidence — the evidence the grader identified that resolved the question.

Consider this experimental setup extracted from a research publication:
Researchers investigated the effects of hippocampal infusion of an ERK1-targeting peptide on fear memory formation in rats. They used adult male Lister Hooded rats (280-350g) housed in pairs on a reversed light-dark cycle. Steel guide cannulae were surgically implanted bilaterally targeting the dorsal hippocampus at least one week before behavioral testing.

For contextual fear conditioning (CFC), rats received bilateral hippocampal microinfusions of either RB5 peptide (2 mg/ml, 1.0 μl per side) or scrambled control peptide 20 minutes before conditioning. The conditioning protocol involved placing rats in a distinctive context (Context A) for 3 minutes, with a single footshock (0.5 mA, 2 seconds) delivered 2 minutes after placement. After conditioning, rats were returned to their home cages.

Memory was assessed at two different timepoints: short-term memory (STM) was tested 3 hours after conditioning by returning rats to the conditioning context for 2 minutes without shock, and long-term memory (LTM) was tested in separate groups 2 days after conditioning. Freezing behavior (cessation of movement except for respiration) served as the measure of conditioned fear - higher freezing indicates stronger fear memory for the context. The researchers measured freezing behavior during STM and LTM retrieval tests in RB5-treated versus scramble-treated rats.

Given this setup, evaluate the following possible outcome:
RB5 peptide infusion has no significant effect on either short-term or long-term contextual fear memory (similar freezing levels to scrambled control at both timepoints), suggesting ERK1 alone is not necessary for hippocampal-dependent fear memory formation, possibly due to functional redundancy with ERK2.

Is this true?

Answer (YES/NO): NO